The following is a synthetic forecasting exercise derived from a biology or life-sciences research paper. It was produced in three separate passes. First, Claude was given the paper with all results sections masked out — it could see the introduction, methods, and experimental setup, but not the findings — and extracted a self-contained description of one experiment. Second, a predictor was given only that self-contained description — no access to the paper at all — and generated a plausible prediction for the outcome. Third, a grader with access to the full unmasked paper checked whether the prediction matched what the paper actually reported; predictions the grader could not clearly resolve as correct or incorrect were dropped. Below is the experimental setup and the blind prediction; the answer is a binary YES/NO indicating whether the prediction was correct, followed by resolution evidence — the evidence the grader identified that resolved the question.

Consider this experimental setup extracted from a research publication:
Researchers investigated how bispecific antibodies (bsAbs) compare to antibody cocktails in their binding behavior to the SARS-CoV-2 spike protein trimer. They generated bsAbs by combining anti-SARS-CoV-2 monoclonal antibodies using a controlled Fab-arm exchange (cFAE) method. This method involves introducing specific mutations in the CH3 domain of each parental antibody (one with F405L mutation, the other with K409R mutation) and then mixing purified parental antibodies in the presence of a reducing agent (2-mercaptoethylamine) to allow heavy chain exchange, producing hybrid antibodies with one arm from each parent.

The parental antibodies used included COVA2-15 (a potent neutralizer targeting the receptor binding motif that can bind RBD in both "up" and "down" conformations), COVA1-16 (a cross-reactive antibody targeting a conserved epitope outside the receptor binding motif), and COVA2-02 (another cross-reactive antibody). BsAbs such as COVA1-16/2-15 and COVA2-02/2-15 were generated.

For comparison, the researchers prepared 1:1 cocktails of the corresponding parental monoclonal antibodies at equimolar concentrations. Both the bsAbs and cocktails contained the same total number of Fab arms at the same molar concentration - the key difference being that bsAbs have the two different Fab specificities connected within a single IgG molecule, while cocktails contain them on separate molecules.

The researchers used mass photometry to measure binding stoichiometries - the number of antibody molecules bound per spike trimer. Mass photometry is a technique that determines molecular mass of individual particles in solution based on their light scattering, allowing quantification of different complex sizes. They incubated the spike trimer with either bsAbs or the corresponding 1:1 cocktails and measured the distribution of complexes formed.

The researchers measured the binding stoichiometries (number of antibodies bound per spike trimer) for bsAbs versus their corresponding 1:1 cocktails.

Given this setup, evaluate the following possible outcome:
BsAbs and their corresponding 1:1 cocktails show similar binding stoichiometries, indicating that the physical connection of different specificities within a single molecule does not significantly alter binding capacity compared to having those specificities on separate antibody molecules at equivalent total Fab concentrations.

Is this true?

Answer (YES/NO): NO